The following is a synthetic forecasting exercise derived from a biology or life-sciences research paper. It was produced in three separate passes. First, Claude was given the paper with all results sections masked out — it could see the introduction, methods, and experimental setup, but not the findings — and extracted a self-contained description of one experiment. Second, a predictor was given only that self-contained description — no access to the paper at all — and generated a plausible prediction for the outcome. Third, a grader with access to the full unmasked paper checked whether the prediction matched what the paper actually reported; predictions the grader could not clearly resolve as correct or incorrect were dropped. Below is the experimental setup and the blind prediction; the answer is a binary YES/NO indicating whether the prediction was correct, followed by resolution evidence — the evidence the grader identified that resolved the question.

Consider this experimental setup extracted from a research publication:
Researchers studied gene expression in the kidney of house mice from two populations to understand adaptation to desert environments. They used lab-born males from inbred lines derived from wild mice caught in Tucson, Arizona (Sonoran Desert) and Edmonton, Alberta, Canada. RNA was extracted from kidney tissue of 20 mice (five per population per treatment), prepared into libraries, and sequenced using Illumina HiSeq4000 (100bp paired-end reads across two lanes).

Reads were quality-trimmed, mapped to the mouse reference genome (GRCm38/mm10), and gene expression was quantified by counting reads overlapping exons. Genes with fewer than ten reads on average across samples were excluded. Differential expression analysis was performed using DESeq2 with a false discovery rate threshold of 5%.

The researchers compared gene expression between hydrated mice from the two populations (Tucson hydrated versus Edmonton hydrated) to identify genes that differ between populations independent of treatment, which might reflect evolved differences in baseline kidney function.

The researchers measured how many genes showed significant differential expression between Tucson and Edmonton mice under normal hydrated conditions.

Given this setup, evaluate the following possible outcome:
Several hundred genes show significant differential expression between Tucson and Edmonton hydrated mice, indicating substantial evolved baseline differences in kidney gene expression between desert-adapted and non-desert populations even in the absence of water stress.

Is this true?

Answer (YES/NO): NO